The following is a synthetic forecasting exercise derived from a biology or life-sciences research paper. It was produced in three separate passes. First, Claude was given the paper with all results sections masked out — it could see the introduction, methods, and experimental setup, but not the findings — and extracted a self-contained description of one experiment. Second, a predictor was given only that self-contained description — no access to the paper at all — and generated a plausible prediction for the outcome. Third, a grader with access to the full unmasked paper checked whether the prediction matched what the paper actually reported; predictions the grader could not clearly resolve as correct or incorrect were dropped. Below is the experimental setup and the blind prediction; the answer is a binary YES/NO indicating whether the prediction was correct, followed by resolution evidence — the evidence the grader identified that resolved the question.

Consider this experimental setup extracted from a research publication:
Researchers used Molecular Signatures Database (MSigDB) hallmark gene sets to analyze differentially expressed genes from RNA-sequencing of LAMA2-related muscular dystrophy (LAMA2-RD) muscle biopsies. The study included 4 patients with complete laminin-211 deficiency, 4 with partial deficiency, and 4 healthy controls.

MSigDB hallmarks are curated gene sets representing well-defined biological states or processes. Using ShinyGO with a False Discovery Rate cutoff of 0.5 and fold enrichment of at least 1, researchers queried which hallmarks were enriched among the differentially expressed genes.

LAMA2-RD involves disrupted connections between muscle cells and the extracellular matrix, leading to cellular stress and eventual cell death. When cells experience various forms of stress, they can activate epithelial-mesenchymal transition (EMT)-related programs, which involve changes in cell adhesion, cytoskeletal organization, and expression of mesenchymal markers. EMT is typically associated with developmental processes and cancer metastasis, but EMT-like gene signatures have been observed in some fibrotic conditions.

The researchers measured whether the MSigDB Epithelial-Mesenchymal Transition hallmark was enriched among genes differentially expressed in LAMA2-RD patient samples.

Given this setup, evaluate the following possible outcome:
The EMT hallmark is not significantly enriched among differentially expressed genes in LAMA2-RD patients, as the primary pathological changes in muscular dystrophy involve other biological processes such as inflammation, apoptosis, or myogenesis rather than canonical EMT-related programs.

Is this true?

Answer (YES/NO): NO